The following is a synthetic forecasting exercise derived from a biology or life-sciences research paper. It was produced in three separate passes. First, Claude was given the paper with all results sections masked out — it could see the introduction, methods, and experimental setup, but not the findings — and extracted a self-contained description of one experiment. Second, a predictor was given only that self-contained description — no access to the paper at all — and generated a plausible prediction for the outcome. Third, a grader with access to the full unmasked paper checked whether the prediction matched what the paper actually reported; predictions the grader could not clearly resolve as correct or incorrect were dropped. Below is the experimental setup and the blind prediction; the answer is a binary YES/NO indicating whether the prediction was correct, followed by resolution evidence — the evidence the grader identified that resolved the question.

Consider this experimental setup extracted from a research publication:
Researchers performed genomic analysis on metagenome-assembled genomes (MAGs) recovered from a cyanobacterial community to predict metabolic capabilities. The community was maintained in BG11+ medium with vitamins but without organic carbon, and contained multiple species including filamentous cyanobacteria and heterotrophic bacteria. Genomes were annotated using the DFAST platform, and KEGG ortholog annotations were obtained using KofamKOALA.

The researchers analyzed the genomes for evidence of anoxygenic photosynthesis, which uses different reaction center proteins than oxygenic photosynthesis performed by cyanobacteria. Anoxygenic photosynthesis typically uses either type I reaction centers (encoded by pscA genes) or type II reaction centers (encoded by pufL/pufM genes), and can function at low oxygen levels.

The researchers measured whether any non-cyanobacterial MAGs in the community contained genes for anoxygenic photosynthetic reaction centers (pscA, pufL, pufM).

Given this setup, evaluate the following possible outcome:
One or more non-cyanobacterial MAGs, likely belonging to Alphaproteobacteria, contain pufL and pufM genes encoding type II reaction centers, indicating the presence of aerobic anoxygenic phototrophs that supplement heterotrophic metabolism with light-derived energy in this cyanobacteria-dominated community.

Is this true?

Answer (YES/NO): YES